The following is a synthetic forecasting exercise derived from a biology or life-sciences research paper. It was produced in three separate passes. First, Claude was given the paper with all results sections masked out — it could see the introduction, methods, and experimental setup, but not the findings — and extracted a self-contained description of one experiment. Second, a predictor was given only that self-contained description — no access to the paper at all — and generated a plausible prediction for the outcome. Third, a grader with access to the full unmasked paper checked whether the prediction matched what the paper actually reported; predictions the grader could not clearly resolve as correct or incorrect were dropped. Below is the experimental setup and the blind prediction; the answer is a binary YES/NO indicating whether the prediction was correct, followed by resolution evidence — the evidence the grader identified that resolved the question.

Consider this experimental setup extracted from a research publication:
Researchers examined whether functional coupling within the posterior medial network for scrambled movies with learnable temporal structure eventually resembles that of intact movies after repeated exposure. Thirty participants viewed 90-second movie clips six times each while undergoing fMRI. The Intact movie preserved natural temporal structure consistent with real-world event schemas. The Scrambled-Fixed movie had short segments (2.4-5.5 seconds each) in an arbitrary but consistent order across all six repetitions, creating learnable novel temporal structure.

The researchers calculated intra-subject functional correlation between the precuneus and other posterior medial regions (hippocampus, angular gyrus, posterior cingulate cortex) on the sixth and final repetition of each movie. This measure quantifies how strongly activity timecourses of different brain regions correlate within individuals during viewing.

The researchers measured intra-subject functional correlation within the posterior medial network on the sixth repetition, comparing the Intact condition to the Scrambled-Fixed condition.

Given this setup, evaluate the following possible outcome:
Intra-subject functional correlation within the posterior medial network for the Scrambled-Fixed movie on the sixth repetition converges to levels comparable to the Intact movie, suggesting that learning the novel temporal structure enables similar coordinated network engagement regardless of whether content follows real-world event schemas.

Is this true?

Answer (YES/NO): YES